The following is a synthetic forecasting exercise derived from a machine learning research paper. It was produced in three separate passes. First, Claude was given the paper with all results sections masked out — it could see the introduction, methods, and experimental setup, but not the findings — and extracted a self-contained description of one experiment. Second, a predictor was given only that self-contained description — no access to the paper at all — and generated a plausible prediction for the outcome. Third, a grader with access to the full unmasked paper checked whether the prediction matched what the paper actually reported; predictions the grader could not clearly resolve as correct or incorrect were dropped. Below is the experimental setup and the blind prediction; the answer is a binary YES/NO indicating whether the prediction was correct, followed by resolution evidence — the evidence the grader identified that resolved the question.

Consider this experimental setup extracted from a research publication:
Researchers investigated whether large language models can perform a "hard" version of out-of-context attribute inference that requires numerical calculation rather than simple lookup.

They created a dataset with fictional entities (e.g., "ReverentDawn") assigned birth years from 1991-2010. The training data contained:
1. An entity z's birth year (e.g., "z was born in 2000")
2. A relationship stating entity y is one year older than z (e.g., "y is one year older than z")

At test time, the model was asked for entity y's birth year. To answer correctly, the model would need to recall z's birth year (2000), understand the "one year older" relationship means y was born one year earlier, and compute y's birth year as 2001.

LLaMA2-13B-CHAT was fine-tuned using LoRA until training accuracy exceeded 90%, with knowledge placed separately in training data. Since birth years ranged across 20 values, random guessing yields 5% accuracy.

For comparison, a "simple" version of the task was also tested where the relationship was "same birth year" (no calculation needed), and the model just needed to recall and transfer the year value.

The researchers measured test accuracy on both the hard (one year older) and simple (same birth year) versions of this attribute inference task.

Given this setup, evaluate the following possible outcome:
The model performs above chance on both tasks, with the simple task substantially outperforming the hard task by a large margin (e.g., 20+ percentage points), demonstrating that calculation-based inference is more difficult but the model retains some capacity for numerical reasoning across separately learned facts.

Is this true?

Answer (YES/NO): NO